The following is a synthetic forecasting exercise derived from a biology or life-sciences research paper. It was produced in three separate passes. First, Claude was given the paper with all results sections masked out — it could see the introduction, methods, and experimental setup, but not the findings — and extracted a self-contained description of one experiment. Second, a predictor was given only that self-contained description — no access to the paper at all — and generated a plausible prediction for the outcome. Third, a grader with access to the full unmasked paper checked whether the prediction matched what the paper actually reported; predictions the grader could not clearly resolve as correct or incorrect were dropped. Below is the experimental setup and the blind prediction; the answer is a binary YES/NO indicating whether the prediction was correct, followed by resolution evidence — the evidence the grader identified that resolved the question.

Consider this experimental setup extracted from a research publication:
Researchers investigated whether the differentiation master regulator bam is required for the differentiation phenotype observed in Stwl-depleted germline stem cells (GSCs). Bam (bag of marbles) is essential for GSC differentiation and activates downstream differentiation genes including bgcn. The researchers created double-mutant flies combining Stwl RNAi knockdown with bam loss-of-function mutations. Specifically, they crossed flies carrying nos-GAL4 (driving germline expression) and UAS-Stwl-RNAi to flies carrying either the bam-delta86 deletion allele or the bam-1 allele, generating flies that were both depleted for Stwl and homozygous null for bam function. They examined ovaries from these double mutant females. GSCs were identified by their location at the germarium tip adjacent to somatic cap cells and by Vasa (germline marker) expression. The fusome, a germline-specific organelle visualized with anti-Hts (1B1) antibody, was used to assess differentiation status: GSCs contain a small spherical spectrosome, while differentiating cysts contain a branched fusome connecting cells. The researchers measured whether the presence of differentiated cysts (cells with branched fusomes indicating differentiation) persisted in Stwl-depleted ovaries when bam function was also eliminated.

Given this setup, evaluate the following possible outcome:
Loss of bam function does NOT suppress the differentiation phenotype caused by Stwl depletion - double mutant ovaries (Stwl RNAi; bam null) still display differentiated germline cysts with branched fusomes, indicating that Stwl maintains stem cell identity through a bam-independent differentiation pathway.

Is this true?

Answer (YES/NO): YES